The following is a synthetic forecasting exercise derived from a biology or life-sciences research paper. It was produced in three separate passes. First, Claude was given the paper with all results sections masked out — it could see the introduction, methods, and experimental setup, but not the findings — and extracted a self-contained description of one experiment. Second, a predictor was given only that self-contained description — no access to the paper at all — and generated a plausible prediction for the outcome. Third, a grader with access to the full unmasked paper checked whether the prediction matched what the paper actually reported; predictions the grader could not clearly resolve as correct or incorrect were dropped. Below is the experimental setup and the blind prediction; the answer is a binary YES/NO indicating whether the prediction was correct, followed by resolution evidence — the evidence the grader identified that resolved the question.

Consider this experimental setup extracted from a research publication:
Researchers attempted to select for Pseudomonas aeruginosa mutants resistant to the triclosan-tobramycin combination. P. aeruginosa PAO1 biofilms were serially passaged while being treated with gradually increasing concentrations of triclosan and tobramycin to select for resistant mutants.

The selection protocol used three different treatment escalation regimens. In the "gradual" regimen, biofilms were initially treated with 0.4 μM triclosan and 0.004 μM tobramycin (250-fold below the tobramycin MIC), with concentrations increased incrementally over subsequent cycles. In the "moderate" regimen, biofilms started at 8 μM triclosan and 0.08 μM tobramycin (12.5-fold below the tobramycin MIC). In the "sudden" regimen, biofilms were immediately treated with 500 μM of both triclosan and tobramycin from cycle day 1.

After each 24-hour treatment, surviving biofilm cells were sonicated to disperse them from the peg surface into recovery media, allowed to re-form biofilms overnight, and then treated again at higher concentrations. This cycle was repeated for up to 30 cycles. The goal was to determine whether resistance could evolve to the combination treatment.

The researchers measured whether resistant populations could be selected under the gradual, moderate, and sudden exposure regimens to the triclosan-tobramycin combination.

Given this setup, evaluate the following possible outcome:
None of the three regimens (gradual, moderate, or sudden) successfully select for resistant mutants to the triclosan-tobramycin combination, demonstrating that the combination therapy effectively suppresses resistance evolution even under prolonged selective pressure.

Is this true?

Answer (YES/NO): NO